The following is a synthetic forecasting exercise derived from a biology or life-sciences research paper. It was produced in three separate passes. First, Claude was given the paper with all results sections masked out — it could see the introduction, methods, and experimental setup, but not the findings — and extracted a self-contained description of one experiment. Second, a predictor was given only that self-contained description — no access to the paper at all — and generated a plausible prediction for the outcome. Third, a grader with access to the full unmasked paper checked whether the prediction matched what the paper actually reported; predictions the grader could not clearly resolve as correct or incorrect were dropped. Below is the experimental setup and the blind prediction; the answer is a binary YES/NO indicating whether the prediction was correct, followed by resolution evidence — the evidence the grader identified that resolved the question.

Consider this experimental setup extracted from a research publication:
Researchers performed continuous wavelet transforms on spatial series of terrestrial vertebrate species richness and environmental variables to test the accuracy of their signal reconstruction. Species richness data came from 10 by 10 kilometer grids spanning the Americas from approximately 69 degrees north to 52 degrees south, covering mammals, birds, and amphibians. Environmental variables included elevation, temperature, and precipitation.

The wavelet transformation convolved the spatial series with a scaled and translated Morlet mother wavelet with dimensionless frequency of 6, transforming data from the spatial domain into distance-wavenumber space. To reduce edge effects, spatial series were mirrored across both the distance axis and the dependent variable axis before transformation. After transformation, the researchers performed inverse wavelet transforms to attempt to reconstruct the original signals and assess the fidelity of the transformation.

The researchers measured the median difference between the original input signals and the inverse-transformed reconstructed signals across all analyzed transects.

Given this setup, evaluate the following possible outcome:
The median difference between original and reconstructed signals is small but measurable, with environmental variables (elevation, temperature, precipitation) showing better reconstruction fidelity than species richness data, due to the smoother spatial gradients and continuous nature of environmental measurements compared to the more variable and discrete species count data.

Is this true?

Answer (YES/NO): NO